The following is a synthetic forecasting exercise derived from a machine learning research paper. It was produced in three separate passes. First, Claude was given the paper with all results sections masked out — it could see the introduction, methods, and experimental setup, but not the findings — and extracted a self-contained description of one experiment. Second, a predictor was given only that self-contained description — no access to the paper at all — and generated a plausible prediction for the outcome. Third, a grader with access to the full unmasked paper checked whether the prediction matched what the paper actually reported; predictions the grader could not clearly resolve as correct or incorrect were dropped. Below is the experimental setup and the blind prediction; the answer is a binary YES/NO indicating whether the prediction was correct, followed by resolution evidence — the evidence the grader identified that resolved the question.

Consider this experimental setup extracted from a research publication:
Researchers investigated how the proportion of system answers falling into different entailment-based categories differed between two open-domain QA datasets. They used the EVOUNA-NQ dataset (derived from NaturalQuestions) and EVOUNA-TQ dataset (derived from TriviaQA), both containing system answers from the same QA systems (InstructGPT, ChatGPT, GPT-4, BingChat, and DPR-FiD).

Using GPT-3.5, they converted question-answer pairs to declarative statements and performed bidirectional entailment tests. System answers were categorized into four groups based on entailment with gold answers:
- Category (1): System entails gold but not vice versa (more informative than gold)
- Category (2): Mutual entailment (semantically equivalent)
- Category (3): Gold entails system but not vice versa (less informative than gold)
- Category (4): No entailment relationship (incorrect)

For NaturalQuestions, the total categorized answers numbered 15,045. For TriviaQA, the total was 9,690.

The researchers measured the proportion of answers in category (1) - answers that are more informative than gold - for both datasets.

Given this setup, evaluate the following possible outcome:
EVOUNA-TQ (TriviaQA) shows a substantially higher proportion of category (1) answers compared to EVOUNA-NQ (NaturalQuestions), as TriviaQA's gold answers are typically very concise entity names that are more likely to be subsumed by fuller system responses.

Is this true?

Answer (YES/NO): NO